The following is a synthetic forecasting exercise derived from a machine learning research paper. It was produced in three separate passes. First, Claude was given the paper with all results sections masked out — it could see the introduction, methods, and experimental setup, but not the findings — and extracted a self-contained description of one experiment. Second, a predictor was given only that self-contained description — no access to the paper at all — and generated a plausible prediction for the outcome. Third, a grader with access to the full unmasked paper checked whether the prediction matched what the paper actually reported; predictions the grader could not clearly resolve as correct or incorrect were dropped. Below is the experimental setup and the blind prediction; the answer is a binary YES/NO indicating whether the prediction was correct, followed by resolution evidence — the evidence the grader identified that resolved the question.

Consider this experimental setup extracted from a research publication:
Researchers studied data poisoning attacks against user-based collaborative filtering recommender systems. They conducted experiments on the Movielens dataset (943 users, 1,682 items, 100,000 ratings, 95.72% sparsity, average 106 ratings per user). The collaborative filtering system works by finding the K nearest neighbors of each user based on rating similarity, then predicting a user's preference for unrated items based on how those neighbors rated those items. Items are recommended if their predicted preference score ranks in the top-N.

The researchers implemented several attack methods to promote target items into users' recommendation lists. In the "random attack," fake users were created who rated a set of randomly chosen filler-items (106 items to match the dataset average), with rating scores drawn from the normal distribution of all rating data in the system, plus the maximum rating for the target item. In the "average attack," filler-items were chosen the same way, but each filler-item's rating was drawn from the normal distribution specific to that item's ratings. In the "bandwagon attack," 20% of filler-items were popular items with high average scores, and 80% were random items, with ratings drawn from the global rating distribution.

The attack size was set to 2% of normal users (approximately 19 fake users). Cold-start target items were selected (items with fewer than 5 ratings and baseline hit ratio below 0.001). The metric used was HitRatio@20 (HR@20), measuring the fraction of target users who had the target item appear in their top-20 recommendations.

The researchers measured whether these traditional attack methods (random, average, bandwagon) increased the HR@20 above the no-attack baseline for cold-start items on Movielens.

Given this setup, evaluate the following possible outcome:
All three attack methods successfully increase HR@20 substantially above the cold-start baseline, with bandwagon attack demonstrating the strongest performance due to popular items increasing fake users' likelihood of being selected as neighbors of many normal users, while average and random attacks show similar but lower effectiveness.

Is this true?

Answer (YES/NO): NO